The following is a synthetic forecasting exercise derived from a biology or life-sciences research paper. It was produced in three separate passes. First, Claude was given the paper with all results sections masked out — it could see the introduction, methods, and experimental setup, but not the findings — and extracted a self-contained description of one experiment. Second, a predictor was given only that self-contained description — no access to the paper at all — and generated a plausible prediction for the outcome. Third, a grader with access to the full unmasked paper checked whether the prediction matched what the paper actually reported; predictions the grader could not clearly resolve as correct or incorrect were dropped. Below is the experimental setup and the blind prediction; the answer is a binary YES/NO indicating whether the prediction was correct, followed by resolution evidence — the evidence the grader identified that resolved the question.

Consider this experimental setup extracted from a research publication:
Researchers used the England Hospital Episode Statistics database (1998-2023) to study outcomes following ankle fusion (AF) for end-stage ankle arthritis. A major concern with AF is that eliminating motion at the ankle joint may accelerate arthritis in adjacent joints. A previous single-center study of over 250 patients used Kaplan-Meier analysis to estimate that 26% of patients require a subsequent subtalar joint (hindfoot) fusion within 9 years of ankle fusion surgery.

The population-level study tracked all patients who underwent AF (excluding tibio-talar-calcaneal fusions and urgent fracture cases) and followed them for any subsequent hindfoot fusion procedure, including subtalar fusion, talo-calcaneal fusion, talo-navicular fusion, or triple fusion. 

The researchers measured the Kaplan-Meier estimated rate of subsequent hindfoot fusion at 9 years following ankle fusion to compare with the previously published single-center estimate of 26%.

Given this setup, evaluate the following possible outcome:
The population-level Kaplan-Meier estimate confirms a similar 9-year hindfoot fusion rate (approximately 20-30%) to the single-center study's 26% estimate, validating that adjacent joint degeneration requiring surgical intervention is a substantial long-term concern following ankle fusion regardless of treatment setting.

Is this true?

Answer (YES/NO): NO